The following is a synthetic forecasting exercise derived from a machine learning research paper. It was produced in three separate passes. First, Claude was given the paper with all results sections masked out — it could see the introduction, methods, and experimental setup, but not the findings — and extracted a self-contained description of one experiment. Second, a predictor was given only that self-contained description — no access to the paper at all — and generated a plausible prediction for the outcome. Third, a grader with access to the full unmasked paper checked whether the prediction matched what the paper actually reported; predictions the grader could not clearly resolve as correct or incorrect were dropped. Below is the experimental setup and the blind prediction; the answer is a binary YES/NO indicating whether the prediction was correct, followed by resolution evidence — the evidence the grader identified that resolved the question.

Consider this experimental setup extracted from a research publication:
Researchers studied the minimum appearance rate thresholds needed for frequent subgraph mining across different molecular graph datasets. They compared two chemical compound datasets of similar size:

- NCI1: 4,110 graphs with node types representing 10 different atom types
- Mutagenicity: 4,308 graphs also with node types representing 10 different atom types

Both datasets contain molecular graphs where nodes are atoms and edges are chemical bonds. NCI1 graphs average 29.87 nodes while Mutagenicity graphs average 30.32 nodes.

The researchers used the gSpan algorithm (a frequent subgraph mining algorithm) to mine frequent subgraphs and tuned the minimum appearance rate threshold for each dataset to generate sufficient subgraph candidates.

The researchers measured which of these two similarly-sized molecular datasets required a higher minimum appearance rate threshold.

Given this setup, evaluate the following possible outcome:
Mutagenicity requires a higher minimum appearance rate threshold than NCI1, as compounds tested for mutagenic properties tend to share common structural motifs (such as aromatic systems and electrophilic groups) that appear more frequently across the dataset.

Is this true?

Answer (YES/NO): YES